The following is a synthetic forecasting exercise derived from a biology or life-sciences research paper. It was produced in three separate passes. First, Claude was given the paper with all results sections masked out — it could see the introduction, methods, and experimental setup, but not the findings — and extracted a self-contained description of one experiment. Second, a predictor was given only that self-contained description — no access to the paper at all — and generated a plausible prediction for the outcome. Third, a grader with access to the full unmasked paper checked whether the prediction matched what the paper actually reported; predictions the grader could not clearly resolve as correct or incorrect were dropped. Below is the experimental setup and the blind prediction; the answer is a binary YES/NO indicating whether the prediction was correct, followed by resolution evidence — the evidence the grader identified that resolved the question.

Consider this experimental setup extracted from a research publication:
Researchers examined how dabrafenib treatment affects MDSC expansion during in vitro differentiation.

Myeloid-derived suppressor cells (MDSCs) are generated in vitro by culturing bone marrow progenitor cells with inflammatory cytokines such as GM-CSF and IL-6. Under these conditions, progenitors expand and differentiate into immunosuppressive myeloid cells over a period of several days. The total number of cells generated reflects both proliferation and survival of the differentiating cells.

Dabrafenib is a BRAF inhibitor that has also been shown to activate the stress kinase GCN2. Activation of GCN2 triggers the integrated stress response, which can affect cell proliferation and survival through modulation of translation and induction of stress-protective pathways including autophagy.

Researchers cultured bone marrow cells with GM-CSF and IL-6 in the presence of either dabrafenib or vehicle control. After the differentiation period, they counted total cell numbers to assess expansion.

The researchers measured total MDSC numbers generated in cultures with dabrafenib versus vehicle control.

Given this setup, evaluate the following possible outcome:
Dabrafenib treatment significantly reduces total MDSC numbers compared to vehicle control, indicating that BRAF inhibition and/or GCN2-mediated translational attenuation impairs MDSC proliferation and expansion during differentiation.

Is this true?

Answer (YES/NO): YES